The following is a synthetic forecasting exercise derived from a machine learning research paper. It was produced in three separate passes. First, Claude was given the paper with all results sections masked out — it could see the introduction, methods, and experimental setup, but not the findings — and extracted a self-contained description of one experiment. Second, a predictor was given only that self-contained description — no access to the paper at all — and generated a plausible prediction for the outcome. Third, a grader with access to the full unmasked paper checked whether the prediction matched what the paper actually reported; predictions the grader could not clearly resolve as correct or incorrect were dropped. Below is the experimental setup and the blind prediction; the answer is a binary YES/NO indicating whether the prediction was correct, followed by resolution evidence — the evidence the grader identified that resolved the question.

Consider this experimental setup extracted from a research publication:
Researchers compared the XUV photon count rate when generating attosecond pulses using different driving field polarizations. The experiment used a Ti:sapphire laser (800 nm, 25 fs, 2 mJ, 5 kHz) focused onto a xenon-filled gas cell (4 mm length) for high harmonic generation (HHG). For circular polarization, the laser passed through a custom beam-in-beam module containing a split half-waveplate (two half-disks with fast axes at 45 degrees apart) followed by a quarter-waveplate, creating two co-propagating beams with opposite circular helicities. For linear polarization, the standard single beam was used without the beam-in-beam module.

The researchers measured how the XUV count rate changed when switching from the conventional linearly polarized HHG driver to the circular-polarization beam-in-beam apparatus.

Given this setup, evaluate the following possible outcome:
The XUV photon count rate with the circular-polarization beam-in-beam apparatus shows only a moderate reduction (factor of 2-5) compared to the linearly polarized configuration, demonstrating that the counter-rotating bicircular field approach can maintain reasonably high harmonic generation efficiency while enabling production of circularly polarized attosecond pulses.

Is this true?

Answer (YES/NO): YES